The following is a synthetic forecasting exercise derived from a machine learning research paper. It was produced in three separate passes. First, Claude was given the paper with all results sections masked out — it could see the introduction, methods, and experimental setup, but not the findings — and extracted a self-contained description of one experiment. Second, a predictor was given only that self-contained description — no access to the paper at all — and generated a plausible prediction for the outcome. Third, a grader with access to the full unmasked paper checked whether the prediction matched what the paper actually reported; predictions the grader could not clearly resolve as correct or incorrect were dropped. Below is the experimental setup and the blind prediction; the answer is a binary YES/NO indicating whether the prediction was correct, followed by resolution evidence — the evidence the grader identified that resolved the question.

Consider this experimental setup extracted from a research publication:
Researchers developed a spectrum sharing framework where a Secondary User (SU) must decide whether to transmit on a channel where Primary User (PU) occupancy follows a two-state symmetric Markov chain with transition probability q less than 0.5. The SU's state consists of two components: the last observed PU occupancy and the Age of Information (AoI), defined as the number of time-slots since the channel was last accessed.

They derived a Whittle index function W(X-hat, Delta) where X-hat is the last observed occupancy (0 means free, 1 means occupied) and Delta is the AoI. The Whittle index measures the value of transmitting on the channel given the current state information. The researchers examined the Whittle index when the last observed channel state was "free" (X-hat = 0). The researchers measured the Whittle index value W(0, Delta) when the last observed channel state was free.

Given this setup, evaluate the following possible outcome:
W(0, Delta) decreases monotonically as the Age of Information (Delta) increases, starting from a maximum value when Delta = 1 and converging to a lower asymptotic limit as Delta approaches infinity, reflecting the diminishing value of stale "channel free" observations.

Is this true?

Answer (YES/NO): NO